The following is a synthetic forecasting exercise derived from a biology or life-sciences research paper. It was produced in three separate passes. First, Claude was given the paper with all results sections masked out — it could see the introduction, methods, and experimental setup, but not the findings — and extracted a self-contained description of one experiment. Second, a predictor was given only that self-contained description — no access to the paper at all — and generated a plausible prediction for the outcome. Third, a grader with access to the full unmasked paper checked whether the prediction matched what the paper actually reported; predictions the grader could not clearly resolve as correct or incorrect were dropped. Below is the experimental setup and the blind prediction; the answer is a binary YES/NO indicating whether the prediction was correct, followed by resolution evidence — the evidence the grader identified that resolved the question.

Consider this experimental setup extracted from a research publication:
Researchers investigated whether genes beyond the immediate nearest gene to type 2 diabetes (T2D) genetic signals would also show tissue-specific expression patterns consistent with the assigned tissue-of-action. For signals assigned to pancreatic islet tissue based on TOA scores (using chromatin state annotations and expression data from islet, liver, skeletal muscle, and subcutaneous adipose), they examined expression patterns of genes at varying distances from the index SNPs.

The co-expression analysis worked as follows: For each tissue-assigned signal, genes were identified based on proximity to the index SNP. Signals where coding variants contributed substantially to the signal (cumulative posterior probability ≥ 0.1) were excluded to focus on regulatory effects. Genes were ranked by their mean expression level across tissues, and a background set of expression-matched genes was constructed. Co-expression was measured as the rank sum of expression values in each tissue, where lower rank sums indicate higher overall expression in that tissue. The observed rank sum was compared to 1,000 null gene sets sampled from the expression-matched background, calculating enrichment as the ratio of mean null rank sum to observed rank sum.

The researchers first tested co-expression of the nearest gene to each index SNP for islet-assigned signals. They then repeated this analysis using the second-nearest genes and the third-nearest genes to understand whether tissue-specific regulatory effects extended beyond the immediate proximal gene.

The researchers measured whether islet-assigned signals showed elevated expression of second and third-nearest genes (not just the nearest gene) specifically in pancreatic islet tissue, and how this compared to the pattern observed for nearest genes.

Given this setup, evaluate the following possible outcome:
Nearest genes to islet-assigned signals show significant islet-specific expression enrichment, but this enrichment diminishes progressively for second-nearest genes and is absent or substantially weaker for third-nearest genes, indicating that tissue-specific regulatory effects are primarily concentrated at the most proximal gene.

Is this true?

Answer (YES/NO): NO